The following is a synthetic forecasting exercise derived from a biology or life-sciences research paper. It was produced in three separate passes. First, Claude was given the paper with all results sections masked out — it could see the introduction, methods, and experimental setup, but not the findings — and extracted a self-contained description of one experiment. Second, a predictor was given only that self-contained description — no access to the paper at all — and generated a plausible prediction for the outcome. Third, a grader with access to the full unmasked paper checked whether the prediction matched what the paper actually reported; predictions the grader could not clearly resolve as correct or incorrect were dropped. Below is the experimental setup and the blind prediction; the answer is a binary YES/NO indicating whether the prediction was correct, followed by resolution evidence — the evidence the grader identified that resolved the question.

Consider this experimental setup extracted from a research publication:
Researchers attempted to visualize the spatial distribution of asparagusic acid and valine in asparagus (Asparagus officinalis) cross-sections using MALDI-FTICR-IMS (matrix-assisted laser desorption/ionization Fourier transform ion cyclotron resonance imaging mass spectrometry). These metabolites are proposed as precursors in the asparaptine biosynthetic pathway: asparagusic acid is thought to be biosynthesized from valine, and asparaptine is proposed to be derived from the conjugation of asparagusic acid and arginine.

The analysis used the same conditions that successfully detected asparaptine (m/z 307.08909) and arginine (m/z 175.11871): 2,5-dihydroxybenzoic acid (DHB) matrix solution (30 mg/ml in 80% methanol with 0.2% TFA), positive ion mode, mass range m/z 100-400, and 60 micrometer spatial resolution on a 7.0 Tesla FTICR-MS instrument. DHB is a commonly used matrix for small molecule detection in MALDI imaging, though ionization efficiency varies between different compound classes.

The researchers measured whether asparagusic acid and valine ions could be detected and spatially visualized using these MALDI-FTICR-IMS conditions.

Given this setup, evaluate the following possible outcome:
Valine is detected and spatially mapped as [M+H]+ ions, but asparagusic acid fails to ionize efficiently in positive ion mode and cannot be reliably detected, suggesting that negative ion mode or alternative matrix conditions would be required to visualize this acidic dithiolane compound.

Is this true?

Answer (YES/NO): NO